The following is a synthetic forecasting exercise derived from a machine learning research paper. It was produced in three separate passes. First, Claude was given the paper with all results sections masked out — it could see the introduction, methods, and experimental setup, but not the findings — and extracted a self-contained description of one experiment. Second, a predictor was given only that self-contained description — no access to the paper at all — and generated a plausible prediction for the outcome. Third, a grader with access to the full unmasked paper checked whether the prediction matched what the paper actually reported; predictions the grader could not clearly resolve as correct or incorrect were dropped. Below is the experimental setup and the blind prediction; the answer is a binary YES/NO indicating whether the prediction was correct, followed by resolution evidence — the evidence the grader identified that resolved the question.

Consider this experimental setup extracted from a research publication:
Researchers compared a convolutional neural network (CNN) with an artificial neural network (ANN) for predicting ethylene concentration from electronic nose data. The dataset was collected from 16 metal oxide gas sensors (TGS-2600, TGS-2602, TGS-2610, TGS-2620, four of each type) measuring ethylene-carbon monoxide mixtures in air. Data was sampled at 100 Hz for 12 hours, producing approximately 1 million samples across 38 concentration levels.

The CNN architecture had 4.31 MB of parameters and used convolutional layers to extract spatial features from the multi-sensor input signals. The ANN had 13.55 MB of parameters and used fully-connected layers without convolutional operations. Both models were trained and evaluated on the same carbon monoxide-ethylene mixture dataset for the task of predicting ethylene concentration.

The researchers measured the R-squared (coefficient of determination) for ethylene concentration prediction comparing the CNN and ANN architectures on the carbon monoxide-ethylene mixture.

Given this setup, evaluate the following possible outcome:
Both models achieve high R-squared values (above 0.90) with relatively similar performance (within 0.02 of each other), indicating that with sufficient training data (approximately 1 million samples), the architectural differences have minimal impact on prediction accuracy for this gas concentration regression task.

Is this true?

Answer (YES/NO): YES